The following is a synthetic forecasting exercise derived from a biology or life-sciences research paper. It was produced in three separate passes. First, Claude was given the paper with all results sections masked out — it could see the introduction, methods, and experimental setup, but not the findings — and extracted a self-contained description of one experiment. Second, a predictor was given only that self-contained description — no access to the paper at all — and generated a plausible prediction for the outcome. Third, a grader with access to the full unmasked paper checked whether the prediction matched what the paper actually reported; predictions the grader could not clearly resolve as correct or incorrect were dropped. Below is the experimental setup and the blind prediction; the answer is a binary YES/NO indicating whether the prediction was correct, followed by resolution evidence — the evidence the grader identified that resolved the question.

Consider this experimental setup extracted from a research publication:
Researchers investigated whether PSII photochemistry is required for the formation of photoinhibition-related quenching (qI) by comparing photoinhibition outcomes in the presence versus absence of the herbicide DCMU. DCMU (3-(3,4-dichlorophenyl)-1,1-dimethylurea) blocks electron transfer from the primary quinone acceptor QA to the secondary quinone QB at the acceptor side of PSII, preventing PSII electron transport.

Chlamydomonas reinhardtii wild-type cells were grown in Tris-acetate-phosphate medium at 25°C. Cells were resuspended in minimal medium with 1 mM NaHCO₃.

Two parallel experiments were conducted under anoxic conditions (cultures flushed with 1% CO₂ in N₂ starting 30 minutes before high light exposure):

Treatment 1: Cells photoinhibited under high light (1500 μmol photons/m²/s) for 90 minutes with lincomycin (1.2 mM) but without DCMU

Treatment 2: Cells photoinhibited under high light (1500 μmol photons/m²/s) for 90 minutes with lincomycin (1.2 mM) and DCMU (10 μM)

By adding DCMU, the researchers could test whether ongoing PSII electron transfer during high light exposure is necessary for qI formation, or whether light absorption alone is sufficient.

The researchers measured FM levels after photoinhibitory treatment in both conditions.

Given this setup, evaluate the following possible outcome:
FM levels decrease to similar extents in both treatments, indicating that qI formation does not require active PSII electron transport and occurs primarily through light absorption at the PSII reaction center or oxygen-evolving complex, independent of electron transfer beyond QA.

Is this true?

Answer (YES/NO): NO